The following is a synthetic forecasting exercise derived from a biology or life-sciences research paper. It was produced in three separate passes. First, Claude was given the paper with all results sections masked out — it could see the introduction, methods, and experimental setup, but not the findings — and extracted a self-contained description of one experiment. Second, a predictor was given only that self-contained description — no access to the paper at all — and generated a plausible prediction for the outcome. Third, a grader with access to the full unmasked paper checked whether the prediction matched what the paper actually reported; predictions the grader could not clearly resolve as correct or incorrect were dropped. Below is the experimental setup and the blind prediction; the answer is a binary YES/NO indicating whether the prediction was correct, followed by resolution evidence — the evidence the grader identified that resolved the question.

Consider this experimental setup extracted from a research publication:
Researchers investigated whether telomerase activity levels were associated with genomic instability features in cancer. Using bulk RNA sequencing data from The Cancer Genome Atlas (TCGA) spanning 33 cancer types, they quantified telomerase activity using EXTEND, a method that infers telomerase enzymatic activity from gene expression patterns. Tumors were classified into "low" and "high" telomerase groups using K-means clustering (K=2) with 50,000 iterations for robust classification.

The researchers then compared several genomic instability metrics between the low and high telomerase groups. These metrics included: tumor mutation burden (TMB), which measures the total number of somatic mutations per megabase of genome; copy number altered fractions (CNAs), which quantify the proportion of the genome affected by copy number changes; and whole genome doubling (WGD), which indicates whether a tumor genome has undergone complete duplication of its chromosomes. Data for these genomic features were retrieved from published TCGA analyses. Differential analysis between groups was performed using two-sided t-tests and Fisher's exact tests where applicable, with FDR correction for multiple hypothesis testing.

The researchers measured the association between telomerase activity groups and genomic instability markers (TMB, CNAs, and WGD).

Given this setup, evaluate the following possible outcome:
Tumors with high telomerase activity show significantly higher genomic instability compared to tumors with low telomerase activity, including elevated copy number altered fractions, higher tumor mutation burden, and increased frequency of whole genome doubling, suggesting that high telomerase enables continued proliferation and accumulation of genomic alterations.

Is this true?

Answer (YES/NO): YES